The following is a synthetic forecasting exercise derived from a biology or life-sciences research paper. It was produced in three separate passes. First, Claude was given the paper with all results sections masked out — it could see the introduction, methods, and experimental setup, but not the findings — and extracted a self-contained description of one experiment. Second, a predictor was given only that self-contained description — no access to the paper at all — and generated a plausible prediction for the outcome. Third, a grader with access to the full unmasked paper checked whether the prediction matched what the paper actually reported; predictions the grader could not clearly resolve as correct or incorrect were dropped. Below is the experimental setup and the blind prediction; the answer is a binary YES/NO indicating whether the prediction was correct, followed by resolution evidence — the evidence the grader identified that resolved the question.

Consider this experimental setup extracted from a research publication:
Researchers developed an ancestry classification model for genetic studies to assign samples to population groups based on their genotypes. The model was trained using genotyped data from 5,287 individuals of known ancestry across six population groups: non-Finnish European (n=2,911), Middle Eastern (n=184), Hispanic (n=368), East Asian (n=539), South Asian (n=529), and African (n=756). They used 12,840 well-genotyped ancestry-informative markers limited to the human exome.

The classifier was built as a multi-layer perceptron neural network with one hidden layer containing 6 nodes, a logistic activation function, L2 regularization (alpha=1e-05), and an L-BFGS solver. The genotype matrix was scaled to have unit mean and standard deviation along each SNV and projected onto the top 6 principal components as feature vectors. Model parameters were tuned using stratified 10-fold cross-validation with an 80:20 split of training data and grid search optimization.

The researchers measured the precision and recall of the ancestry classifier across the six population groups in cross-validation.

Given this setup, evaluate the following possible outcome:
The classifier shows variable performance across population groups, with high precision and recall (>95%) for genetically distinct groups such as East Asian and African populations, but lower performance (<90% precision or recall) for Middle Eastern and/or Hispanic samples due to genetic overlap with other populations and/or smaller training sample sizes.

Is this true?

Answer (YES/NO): YES